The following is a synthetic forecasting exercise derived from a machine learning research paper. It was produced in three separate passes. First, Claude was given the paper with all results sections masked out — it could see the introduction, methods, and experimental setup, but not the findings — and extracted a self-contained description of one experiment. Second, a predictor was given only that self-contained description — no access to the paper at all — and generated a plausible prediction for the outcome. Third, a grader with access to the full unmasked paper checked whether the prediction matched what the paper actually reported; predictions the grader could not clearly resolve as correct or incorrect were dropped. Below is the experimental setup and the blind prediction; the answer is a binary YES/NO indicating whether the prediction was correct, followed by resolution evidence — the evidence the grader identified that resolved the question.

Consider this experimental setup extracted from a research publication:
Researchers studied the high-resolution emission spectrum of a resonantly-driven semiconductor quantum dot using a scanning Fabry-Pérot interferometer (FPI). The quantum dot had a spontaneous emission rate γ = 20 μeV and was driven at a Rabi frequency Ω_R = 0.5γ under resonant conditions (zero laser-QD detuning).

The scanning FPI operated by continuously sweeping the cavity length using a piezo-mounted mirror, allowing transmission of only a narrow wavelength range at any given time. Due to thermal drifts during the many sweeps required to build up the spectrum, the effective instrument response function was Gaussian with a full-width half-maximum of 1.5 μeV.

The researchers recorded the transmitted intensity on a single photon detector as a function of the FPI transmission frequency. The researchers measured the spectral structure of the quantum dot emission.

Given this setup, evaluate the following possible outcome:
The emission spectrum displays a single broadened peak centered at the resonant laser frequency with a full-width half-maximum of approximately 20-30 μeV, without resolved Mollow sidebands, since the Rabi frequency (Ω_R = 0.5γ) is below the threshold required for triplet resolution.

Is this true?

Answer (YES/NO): NO